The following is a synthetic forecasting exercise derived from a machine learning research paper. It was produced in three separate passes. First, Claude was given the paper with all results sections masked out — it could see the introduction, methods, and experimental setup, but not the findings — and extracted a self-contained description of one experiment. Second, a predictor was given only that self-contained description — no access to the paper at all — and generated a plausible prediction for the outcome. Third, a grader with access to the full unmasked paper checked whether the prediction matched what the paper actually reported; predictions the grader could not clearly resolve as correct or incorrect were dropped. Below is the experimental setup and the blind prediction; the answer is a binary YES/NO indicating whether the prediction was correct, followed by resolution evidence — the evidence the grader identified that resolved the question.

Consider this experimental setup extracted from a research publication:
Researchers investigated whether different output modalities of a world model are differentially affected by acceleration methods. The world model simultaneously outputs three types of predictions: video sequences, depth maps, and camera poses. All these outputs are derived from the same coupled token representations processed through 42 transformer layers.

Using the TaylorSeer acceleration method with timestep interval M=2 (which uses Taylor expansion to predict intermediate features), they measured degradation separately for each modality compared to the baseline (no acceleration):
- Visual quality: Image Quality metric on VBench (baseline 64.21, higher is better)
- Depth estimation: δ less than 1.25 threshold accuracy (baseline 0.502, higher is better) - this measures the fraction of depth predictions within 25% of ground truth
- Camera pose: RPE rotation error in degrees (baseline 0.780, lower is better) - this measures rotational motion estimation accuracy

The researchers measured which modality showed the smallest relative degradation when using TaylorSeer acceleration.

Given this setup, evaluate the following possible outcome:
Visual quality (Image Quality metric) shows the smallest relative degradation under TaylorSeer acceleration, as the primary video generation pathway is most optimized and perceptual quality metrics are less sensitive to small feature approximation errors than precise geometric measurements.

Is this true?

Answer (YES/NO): NO